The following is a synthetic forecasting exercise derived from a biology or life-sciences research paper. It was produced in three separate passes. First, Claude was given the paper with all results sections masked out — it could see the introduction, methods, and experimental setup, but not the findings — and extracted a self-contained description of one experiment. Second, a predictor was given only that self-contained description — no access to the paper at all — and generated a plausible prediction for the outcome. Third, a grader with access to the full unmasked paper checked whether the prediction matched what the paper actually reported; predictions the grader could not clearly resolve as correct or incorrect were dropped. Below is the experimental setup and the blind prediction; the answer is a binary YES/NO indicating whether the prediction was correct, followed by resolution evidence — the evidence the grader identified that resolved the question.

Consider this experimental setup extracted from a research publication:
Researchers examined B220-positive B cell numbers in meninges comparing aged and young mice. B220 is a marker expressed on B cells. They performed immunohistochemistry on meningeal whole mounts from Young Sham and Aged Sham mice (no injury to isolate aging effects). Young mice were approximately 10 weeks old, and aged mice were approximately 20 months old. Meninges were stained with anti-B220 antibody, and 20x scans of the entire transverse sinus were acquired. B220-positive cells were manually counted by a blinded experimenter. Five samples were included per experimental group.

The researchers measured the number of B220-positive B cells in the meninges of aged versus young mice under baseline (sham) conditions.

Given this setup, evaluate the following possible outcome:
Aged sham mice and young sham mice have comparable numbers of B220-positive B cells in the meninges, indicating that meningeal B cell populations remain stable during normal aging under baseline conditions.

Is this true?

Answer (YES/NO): NO